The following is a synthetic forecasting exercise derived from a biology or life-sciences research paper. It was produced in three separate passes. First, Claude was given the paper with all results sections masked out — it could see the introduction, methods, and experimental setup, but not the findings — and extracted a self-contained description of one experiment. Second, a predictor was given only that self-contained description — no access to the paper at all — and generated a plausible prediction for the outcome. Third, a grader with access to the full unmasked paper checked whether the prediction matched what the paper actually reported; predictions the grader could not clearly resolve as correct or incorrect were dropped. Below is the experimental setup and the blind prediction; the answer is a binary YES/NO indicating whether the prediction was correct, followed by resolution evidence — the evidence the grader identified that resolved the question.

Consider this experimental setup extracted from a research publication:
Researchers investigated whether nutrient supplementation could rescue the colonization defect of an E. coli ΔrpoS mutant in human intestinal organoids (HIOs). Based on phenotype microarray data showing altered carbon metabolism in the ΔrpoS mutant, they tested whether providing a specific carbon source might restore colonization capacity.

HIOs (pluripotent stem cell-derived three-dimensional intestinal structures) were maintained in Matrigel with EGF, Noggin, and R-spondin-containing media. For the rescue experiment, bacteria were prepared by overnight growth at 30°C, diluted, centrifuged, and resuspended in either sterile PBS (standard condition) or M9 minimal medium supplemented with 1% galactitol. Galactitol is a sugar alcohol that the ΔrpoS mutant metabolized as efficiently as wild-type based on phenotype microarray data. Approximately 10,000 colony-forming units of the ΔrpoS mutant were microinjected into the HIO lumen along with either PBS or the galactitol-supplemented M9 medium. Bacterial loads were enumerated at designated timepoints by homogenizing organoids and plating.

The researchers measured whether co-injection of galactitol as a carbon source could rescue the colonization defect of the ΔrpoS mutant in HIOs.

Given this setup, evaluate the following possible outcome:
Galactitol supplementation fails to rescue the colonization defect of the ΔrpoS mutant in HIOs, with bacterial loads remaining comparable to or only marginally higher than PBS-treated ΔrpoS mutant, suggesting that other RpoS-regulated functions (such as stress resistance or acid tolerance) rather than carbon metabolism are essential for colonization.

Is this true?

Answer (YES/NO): NO